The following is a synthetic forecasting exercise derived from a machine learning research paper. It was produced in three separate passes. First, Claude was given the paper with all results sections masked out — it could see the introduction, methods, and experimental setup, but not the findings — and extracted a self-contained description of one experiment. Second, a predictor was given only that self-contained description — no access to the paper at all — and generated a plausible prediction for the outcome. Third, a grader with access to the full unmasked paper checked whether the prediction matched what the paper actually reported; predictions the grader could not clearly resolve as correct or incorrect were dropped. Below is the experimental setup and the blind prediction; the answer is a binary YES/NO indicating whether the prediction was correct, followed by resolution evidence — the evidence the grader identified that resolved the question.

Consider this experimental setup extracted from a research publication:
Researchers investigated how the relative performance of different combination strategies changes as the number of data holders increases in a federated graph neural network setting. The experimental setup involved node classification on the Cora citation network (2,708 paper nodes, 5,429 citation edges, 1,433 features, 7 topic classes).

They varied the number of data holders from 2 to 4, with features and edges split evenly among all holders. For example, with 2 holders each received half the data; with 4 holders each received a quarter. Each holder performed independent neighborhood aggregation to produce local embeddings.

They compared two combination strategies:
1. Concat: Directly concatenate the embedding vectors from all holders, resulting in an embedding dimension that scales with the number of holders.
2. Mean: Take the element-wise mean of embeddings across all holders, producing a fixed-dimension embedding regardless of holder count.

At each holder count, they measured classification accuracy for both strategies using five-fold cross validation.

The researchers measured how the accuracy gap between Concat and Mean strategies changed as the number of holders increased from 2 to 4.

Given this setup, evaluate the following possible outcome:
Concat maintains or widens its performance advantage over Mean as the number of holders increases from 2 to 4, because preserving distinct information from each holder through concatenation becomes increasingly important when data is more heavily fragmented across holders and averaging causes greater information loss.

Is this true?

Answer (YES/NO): NO